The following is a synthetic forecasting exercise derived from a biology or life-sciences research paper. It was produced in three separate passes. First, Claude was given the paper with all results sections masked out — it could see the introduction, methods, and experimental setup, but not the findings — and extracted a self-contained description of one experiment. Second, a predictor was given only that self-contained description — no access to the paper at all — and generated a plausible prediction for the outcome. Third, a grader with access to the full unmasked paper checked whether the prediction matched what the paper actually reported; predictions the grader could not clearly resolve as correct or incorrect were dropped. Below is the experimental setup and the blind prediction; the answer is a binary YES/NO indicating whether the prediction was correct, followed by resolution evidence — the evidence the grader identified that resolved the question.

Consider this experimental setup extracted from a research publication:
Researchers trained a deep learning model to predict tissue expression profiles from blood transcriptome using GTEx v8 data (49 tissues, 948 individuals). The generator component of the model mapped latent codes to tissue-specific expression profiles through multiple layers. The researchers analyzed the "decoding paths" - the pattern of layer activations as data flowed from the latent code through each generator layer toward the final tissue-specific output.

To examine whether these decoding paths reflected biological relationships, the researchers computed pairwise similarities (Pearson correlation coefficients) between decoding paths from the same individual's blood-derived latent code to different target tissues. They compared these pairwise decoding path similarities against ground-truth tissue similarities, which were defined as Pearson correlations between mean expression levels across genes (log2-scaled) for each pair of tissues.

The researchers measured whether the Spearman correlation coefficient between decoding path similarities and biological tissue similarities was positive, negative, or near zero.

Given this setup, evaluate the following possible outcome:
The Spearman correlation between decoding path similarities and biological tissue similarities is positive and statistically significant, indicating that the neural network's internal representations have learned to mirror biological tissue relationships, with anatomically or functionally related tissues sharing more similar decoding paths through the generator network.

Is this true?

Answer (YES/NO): YES